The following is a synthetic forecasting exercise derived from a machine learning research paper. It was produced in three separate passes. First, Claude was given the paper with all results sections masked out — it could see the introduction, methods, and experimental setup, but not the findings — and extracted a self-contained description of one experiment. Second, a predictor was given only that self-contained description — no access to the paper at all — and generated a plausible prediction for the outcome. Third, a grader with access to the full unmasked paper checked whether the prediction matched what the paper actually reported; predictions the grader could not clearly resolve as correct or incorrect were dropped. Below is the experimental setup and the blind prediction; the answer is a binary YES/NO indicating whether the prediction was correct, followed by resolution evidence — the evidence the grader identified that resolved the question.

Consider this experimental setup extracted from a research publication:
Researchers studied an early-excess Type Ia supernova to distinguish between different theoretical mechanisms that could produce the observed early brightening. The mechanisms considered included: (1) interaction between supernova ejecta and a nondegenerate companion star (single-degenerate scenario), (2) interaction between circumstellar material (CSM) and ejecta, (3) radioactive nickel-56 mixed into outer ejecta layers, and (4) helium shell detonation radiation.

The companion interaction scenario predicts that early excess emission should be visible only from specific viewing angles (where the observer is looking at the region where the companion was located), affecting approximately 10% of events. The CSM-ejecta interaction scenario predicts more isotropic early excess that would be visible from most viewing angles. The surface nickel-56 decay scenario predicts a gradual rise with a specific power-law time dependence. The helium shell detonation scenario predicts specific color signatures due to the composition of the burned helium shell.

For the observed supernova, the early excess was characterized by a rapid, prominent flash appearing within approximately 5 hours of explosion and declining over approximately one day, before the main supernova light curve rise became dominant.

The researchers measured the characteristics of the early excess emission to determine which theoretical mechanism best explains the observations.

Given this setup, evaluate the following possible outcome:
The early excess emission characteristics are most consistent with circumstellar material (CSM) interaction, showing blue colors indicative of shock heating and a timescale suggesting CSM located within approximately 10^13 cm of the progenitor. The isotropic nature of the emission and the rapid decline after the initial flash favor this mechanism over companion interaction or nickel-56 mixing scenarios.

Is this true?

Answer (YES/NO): YES